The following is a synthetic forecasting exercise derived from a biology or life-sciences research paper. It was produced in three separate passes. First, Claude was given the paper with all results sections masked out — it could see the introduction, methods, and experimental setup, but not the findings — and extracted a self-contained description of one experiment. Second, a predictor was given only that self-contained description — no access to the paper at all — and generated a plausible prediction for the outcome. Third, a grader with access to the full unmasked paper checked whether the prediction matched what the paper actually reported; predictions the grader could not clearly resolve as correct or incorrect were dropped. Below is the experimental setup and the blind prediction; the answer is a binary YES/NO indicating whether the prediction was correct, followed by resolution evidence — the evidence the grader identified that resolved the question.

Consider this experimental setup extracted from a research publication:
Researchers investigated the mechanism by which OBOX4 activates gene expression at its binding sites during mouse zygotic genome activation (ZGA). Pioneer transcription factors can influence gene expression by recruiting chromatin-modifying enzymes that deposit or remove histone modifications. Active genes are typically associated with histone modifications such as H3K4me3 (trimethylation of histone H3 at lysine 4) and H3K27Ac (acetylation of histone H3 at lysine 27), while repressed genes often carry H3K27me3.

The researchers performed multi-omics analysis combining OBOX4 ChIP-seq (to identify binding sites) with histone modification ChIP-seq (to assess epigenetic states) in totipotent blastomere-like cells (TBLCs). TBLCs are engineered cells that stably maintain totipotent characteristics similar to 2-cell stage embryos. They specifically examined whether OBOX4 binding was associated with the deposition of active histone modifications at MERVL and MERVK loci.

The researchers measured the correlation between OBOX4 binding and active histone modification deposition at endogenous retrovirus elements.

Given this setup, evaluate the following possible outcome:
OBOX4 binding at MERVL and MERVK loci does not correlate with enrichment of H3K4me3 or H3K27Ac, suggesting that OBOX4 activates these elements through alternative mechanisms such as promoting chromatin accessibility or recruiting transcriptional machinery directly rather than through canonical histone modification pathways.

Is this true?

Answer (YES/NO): NO